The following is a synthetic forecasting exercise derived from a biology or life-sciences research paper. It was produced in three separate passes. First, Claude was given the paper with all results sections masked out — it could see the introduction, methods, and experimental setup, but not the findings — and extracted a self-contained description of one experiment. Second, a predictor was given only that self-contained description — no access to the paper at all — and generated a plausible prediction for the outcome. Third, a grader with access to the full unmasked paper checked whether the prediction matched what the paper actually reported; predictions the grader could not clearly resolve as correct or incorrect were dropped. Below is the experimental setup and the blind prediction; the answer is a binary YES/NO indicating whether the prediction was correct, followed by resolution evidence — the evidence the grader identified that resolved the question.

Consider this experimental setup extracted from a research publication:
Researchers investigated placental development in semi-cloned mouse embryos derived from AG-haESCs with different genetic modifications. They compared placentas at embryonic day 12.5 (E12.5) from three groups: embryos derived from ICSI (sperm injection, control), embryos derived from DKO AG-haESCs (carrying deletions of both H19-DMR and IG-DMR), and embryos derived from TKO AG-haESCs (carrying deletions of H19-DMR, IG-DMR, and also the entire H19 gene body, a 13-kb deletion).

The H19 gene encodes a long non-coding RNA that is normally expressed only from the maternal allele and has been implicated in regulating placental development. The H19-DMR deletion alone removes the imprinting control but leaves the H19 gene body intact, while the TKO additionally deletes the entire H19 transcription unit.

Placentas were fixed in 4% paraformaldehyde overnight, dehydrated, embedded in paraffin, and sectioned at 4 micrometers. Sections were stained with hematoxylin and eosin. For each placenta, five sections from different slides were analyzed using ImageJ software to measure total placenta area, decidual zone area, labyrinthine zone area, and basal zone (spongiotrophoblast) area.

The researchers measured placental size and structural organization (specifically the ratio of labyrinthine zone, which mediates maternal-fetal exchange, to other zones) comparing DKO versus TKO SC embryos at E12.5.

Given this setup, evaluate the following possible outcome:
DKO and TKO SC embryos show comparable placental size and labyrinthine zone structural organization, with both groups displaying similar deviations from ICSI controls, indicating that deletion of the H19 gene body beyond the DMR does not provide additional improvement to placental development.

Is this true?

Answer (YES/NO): YES